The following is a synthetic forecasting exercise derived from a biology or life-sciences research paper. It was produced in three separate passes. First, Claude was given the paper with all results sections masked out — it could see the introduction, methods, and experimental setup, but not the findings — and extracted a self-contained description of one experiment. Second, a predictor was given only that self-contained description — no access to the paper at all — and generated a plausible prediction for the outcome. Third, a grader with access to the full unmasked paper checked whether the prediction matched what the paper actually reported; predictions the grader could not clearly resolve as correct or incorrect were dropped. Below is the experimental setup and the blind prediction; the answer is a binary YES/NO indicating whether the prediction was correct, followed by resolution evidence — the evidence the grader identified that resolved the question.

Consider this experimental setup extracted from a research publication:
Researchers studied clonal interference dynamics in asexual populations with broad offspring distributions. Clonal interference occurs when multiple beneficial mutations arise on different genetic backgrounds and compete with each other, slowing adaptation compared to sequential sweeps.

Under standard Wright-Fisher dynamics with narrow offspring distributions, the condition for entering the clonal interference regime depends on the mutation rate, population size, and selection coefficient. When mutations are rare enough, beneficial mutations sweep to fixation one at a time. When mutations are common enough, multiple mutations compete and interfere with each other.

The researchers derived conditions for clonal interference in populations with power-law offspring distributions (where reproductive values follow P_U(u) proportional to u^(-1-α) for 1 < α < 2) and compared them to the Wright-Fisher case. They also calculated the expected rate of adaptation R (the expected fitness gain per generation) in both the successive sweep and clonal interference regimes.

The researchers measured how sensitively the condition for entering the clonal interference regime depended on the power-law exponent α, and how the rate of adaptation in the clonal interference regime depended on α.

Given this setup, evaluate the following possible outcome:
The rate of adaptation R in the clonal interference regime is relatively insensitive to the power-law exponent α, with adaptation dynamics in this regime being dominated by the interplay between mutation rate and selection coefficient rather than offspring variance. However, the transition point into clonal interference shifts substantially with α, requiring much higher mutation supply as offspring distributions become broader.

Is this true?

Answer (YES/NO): YES